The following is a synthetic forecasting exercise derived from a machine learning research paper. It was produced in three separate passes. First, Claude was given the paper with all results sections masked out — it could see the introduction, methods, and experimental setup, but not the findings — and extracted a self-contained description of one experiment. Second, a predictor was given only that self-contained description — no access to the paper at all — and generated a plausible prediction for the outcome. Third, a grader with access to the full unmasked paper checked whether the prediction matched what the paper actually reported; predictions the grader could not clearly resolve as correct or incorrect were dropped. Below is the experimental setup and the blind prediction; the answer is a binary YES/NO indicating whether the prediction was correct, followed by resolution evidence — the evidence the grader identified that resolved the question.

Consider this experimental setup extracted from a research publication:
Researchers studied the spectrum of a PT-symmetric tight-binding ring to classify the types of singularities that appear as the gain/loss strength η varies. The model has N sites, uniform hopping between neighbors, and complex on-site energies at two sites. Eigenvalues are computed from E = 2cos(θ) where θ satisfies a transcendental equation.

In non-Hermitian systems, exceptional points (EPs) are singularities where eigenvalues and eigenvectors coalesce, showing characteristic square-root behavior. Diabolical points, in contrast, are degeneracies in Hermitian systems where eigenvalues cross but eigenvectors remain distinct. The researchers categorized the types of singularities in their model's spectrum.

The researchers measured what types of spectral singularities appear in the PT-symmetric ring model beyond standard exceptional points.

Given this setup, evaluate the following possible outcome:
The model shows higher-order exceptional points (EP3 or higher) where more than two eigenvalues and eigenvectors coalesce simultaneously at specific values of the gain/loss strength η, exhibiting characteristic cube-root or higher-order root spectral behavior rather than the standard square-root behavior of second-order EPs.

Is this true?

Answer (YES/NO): NO